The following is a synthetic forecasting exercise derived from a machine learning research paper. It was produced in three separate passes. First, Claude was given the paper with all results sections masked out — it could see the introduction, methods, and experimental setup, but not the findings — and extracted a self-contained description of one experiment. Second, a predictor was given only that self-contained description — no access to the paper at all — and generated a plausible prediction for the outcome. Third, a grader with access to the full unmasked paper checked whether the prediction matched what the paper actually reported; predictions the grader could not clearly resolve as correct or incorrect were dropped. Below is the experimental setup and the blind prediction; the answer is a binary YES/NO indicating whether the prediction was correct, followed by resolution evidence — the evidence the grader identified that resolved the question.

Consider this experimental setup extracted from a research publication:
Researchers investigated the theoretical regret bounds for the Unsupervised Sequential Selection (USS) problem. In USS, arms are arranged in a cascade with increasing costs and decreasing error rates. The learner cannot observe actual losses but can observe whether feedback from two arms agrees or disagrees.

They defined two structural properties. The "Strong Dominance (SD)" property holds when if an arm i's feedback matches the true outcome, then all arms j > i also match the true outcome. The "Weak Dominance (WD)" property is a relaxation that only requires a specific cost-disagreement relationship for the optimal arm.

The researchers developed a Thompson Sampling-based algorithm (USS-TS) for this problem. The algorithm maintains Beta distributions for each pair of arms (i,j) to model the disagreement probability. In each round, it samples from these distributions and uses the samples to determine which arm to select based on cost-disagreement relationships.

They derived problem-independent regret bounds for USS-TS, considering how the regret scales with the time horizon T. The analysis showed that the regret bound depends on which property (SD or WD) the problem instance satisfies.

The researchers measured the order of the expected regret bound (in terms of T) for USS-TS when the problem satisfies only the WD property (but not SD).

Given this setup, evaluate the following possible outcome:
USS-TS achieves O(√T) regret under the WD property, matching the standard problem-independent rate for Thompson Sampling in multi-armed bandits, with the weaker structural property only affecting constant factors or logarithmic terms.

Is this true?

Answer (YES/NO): NO